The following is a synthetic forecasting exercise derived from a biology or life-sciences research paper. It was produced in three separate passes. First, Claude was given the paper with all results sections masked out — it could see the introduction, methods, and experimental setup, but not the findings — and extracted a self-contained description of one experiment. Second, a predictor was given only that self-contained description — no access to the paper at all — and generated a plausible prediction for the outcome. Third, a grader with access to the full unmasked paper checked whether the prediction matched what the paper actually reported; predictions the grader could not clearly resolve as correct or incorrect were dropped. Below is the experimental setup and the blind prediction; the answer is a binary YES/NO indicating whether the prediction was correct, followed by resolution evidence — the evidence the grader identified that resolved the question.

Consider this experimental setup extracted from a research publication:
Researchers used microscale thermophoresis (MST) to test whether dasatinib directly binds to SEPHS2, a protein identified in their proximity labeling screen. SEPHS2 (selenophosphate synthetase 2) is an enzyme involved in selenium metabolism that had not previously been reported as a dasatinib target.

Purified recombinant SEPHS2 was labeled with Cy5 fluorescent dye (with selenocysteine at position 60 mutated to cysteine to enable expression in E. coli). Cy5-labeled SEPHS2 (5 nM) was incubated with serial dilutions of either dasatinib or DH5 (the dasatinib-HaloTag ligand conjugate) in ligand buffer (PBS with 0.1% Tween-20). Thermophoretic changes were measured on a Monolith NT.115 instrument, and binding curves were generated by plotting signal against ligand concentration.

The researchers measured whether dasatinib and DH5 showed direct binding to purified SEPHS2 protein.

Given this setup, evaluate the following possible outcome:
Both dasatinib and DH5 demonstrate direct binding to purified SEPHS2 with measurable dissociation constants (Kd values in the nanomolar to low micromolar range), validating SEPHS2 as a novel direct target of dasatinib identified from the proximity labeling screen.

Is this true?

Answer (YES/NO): NO